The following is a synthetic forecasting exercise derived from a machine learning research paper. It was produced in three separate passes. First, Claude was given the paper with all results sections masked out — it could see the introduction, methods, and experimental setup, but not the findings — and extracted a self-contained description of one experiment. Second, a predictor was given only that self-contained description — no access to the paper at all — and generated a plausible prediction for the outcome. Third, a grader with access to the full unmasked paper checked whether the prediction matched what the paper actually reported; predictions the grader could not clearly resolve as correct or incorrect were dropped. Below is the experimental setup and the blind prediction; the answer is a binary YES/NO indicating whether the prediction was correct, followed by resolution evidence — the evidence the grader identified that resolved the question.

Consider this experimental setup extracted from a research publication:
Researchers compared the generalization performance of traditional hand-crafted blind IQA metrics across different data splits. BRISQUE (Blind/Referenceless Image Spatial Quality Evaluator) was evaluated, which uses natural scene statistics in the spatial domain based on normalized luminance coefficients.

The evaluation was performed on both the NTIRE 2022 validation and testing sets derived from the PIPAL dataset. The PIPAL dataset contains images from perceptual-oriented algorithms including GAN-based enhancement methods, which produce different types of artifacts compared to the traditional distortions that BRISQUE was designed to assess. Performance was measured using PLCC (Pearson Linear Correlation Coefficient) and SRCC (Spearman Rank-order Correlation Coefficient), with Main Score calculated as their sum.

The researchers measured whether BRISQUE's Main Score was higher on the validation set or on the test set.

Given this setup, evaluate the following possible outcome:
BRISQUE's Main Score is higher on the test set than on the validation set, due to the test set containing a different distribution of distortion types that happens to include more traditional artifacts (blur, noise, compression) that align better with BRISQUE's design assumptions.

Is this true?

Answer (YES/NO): YES